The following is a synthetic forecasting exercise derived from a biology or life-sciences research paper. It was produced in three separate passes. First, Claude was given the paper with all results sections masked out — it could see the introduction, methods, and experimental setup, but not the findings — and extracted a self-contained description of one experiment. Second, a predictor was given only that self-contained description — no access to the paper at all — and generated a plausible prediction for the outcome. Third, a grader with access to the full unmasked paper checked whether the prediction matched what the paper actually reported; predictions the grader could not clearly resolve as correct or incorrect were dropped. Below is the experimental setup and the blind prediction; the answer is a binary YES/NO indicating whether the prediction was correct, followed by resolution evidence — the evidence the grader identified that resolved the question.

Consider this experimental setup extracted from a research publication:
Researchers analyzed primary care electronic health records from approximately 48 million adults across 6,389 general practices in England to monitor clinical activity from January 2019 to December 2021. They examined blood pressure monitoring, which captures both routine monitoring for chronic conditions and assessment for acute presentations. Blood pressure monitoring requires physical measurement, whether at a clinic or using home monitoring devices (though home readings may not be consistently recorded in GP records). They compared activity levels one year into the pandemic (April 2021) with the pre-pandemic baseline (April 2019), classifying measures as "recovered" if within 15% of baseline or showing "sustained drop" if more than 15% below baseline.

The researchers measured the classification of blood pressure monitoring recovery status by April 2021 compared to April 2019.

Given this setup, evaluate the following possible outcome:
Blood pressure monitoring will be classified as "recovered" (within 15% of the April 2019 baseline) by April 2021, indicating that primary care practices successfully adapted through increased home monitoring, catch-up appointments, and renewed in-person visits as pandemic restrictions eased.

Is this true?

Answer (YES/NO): NO